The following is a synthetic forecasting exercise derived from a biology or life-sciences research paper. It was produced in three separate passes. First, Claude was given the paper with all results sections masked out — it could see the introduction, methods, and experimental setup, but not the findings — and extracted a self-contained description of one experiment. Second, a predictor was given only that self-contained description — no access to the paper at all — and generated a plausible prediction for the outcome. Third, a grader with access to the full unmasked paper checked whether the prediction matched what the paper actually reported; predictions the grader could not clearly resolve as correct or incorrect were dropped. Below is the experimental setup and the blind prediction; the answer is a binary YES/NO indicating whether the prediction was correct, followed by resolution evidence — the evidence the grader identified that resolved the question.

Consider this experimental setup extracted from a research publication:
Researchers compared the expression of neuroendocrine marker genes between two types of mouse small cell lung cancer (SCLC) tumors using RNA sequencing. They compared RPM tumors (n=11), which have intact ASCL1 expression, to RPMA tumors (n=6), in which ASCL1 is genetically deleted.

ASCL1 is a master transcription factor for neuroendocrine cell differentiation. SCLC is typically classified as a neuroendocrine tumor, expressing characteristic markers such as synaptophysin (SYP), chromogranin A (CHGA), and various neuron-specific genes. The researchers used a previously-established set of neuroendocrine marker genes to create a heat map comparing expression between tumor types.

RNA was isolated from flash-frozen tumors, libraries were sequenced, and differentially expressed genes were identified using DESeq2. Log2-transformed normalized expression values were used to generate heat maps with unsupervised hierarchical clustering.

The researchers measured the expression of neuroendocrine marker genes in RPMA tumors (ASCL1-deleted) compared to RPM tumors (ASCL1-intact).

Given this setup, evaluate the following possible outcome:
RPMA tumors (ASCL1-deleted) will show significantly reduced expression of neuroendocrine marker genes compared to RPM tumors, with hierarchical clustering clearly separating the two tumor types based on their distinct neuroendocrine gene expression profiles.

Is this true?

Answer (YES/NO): YES